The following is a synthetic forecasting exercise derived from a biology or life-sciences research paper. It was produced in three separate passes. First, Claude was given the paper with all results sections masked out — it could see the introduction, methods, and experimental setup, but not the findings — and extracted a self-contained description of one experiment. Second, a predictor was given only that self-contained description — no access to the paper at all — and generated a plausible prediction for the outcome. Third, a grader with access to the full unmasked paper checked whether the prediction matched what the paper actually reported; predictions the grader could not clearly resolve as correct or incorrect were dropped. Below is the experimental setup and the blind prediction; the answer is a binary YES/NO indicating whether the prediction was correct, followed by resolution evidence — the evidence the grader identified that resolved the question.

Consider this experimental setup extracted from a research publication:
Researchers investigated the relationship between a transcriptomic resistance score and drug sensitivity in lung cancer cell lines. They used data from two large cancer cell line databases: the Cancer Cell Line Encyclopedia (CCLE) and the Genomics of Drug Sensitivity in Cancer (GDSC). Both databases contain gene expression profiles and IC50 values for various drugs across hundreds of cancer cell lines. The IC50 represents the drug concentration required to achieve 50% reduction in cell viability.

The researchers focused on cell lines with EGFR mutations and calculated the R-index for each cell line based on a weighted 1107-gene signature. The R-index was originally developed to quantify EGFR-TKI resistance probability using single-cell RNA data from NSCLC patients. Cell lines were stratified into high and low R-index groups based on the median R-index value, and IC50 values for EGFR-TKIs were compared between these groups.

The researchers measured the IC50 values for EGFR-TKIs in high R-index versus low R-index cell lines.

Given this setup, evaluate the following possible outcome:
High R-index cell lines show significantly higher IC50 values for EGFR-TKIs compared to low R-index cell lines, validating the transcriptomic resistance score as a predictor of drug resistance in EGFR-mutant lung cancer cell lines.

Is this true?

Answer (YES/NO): NO